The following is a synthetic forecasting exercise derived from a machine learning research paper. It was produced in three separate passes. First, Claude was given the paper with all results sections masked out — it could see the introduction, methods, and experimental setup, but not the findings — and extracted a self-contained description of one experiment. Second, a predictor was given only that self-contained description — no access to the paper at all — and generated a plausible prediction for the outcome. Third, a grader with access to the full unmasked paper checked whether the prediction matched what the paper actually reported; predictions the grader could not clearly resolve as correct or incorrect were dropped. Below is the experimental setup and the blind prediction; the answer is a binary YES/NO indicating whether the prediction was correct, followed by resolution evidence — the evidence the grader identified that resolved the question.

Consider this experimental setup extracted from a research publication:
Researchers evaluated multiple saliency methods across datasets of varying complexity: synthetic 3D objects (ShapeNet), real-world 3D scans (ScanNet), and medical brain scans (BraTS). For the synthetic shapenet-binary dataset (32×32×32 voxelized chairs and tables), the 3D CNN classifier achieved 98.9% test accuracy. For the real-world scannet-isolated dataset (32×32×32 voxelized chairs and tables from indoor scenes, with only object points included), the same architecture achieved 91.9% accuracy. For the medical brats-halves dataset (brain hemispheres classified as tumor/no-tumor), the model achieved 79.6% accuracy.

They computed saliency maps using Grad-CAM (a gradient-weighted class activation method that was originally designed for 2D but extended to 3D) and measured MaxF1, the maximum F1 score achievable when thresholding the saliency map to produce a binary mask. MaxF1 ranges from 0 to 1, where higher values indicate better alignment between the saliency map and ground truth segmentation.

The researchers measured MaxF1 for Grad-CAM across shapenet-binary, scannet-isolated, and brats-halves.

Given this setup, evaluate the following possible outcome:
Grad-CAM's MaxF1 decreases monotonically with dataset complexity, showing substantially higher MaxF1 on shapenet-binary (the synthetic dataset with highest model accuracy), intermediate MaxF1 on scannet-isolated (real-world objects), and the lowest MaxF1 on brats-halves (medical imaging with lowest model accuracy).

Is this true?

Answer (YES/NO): NO